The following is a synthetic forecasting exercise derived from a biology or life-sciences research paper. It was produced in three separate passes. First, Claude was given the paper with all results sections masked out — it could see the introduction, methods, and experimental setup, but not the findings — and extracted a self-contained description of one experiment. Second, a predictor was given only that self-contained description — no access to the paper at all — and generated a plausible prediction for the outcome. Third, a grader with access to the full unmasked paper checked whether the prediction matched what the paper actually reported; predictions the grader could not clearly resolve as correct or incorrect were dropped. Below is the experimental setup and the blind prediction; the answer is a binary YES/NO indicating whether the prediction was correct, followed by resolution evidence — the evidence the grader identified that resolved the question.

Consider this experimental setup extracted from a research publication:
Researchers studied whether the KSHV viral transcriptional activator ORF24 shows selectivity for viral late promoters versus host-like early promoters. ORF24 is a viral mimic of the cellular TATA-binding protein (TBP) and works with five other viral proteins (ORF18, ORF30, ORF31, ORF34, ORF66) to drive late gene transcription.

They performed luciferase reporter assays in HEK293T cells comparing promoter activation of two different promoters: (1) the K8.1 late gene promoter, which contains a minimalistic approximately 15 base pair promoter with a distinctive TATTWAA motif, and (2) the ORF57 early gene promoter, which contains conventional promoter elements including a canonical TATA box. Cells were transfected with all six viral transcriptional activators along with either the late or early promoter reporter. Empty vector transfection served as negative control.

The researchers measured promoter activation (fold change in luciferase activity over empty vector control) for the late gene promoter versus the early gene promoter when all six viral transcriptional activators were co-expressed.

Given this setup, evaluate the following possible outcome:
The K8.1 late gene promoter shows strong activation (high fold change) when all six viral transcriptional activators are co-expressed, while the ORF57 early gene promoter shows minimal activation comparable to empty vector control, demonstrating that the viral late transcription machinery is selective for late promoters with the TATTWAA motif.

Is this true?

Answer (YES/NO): YES